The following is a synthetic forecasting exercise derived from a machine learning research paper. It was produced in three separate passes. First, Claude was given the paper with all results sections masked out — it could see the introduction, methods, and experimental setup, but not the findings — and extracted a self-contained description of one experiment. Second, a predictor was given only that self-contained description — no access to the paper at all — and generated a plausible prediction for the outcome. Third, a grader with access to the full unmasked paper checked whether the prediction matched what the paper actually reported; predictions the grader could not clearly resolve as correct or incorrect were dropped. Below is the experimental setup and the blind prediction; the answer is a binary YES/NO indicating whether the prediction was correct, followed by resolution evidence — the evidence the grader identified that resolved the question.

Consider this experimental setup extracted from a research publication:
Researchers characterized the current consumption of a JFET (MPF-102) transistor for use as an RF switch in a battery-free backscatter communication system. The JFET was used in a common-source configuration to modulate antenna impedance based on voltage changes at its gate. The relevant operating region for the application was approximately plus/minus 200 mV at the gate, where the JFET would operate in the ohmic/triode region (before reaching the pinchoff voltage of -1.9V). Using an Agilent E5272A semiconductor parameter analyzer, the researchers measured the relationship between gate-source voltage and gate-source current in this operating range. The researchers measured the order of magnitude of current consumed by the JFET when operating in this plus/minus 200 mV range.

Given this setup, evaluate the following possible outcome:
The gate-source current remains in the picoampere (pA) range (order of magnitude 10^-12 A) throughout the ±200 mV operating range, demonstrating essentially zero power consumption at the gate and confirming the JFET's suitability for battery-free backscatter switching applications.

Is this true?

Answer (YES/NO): NO